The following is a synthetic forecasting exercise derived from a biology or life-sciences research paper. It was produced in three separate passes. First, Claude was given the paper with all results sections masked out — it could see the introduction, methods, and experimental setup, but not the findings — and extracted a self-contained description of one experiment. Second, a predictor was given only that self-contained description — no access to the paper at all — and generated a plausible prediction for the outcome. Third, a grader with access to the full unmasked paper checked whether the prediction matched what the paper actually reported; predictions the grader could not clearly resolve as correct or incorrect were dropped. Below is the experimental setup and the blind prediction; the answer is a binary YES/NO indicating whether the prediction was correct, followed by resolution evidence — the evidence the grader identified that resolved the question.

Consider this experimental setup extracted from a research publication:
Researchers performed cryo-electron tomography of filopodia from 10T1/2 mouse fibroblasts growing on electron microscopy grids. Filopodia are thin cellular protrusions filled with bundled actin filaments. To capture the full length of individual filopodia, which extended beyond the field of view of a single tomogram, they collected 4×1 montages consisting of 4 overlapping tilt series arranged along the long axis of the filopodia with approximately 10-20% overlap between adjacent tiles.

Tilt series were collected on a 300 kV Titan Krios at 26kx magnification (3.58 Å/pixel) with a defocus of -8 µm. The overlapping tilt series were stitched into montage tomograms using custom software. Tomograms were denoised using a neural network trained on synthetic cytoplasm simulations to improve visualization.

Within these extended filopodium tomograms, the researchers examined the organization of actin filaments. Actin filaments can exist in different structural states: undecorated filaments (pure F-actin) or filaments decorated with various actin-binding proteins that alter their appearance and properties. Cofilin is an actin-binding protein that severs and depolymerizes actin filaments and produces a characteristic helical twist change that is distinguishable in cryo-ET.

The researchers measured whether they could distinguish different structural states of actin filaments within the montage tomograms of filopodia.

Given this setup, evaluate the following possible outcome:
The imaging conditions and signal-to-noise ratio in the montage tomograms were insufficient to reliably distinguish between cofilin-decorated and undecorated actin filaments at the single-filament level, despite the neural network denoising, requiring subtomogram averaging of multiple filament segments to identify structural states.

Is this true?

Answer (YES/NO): NO